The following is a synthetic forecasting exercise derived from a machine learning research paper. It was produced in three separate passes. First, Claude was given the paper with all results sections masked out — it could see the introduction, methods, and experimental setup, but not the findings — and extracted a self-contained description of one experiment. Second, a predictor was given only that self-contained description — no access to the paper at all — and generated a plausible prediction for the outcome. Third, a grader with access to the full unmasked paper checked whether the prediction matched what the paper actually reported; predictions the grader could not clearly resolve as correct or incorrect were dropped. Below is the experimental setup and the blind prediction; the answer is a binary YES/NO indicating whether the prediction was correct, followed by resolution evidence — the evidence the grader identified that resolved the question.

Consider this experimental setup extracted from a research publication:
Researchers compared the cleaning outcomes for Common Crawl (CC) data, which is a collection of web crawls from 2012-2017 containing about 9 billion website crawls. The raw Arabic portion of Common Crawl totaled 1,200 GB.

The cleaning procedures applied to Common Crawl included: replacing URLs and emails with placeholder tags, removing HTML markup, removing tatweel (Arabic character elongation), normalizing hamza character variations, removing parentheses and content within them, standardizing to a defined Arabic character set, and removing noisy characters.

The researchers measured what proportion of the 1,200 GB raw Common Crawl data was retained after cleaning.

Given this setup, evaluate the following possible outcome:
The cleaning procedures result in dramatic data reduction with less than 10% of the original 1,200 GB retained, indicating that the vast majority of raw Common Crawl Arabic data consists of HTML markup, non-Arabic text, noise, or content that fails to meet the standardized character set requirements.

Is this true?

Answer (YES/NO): NO